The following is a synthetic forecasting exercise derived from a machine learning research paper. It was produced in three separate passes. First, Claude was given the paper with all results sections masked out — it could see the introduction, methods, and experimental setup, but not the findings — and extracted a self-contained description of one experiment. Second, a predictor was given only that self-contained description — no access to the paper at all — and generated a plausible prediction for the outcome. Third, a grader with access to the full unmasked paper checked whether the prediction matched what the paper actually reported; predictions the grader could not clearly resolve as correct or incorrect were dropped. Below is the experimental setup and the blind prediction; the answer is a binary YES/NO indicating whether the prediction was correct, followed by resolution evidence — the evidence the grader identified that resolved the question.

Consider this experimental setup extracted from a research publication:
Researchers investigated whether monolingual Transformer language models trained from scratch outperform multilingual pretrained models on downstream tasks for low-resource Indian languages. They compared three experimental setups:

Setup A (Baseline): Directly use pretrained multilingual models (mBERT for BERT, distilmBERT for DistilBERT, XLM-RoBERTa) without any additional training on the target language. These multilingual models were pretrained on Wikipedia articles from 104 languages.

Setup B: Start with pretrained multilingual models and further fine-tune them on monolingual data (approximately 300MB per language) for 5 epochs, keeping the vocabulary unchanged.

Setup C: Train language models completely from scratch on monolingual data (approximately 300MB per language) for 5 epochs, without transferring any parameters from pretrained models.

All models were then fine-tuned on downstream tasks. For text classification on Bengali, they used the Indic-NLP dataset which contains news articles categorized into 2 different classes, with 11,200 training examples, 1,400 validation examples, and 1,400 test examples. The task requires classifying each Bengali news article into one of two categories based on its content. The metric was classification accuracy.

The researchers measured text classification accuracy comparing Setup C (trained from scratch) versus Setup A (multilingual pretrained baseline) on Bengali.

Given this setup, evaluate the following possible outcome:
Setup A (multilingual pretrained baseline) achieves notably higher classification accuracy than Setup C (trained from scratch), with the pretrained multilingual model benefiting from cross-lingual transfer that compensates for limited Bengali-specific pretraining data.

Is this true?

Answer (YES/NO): NO